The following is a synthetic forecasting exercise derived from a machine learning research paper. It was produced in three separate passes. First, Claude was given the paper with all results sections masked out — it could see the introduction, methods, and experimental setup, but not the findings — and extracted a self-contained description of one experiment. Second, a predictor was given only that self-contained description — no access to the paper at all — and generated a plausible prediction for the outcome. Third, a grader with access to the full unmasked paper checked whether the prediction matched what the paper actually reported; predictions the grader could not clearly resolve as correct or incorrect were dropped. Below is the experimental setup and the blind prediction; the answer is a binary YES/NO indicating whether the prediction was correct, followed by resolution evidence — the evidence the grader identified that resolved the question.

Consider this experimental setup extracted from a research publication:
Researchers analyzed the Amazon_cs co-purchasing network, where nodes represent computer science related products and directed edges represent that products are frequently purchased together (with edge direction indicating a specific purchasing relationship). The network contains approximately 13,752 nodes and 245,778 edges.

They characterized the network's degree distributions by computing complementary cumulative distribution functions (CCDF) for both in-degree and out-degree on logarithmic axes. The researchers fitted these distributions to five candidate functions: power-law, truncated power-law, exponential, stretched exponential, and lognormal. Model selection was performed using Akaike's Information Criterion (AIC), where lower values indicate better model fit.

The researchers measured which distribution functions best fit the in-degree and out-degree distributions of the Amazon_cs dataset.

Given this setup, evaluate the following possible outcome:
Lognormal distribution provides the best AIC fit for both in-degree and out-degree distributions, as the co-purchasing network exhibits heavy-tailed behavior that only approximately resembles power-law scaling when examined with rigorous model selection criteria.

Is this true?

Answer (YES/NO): NO